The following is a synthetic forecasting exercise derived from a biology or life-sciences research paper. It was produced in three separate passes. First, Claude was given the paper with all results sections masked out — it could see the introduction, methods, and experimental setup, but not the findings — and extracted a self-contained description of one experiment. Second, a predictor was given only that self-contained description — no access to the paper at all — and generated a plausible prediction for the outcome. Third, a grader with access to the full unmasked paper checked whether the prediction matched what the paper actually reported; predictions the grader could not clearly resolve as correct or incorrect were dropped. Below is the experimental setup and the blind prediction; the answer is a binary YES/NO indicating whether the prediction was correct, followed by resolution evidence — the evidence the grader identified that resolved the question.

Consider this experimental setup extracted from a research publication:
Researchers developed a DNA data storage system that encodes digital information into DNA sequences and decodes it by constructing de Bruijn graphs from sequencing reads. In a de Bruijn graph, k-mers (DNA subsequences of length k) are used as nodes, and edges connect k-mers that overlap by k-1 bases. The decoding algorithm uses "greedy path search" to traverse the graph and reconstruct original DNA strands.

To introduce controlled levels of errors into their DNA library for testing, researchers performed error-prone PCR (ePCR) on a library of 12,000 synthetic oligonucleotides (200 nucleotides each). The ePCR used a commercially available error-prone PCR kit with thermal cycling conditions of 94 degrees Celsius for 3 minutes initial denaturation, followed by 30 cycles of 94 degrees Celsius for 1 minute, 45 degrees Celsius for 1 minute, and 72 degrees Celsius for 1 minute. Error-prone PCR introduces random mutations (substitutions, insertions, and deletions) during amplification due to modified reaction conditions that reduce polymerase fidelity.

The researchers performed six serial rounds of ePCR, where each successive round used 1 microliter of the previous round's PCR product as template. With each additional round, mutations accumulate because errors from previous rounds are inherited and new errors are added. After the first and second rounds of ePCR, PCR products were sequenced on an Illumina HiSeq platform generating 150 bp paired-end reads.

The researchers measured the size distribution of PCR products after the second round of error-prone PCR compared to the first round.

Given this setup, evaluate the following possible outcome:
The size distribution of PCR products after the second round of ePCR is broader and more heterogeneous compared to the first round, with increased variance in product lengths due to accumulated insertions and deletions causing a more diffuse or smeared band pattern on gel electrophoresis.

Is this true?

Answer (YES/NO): NO